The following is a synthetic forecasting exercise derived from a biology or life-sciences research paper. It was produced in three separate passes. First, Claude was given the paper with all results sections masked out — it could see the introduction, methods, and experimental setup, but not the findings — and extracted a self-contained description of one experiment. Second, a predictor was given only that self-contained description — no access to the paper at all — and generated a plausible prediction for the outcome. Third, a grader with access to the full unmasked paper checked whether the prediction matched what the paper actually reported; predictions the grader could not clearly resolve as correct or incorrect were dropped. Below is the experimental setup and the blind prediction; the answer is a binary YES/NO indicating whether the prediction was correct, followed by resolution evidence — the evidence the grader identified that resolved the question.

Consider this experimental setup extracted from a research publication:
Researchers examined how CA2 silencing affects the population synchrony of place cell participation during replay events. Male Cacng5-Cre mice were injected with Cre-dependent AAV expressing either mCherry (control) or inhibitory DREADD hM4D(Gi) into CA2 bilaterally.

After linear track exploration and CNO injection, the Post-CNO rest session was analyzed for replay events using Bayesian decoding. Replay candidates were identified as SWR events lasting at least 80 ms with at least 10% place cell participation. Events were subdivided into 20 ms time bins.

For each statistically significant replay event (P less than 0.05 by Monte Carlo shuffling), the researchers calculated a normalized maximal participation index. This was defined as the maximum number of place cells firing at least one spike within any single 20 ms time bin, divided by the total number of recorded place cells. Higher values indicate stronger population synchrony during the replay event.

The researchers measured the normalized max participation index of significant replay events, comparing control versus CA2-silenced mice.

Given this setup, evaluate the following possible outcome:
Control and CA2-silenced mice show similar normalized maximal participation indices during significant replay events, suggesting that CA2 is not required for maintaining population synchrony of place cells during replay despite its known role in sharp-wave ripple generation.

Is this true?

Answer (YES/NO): NO